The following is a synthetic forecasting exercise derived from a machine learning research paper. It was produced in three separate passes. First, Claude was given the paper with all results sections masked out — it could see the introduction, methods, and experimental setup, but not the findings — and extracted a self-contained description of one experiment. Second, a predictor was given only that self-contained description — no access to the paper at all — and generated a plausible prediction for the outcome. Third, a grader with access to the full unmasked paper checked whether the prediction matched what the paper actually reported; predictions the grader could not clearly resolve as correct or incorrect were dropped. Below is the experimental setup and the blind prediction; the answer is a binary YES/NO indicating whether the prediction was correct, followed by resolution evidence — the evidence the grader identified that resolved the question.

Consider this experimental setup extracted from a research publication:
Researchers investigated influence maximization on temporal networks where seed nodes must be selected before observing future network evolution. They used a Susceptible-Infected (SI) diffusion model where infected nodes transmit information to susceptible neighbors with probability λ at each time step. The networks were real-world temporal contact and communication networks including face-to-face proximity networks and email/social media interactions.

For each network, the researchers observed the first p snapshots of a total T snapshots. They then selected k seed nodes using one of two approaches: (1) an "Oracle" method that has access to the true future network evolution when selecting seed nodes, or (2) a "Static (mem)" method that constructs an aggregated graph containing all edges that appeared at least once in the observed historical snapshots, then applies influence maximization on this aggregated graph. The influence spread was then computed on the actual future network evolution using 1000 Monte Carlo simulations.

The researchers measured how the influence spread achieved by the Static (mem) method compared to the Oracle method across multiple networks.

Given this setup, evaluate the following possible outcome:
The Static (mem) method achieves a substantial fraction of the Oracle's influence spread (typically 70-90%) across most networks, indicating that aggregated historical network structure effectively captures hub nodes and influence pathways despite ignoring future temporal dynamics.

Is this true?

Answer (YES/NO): NO